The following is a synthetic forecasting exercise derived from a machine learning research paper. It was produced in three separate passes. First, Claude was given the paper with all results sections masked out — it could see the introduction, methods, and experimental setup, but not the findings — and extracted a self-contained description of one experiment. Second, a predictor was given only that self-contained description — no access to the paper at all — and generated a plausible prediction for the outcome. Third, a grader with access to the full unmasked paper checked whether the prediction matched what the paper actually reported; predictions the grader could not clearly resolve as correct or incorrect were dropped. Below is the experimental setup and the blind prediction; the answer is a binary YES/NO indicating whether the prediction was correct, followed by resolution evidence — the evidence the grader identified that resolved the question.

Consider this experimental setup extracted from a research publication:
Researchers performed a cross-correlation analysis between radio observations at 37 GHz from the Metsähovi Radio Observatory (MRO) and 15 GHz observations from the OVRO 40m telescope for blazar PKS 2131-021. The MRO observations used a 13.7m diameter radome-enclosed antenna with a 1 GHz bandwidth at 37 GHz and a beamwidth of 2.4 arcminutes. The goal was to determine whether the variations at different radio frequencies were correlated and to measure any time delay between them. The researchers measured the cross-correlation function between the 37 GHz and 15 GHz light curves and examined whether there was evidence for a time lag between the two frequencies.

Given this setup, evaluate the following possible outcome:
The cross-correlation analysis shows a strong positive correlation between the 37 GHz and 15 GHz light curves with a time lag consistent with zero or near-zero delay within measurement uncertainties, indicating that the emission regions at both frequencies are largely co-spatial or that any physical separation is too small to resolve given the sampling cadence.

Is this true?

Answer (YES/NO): NO